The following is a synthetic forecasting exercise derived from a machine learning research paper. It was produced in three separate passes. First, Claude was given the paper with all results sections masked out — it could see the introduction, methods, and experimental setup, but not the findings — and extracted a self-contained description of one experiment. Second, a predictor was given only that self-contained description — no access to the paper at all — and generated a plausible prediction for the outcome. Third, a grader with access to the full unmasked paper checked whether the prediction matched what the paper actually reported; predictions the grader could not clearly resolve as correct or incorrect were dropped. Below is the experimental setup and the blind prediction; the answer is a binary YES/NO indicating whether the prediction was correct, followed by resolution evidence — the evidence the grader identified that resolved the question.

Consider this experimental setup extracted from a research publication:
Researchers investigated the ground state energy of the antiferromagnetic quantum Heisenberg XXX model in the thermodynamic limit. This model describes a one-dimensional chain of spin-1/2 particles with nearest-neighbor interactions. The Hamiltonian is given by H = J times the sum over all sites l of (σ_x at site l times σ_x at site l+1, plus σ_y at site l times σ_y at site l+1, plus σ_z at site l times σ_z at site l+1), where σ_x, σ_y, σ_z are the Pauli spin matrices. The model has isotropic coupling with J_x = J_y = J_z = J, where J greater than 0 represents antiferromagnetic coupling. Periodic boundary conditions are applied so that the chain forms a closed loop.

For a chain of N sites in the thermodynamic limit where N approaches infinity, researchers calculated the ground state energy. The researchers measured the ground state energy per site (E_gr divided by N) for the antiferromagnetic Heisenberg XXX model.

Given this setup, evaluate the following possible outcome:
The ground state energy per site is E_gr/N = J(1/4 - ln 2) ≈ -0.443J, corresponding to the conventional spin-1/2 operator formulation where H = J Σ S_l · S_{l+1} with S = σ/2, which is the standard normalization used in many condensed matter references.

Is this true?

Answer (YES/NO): NO